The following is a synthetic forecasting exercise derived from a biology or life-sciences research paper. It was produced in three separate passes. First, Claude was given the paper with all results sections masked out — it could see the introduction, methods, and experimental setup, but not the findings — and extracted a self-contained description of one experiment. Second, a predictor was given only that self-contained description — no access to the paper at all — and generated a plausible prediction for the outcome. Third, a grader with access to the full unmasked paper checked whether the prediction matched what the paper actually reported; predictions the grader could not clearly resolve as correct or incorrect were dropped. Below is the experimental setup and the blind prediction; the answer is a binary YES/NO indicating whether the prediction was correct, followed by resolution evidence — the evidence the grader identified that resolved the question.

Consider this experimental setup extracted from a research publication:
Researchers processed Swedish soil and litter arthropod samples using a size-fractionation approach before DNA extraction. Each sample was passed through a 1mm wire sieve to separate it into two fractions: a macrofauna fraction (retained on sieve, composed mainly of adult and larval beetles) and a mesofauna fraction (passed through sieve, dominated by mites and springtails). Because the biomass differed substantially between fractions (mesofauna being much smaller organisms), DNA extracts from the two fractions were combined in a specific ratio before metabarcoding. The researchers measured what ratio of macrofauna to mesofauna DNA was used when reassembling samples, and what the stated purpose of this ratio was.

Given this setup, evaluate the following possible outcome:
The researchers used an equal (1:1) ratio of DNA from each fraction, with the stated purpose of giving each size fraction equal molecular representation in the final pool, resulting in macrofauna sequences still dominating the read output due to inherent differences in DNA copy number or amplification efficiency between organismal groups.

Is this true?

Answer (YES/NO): NO